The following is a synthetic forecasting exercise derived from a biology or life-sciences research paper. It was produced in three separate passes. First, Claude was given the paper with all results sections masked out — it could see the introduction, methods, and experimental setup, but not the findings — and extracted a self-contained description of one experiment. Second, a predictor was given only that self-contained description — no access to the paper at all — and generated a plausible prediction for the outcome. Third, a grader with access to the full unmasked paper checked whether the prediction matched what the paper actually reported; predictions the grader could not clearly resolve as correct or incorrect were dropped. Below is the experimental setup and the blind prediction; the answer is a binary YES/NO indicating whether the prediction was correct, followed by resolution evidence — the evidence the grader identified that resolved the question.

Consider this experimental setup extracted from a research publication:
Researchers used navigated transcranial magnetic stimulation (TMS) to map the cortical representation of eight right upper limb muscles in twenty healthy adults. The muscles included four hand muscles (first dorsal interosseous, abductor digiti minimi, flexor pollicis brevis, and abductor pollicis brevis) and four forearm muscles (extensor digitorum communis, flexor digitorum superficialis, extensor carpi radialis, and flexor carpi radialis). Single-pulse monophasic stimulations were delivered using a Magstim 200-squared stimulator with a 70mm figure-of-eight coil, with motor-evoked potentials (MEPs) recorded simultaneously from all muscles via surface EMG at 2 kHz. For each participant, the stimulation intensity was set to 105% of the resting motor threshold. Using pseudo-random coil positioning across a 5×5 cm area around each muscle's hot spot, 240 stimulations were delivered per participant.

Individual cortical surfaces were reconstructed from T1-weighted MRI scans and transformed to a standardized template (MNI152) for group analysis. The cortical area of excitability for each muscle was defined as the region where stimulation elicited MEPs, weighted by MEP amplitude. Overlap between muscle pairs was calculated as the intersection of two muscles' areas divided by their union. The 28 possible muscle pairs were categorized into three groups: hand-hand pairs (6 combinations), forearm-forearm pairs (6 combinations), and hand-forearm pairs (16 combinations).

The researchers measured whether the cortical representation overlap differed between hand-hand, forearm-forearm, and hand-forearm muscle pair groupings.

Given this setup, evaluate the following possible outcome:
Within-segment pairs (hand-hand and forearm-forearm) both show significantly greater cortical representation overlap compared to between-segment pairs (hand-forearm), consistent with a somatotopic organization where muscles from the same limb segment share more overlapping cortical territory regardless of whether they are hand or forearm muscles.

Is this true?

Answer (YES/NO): NO